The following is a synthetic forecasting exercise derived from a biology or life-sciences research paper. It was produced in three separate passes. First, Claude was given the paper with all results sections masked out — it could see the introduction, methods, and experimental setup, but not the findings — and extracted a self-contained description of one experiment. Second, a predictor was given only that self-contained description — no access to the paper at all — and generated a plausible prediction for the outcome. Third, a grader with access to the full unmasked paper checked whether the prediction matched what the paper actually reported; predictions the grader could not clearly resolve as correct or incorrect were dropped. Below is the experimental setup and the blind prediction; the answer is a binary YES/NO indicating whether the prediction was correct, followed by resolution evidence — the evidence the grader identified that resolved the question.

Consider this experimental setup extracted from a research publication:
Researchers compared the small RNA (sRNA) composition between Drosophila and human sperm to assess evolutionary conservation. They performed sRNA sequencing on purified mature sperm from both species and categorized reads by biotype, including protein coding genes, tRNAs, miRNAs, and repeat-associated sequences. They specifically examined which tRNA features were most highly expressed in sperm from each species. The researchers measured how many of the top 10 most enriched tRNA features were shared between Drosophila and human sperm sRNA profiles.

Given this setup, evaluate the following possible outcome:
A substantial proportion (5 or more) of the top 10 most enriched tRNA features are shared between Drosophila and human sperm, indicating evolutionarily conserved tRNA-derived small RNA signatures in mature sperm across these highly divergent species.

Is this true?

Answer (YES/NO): YES